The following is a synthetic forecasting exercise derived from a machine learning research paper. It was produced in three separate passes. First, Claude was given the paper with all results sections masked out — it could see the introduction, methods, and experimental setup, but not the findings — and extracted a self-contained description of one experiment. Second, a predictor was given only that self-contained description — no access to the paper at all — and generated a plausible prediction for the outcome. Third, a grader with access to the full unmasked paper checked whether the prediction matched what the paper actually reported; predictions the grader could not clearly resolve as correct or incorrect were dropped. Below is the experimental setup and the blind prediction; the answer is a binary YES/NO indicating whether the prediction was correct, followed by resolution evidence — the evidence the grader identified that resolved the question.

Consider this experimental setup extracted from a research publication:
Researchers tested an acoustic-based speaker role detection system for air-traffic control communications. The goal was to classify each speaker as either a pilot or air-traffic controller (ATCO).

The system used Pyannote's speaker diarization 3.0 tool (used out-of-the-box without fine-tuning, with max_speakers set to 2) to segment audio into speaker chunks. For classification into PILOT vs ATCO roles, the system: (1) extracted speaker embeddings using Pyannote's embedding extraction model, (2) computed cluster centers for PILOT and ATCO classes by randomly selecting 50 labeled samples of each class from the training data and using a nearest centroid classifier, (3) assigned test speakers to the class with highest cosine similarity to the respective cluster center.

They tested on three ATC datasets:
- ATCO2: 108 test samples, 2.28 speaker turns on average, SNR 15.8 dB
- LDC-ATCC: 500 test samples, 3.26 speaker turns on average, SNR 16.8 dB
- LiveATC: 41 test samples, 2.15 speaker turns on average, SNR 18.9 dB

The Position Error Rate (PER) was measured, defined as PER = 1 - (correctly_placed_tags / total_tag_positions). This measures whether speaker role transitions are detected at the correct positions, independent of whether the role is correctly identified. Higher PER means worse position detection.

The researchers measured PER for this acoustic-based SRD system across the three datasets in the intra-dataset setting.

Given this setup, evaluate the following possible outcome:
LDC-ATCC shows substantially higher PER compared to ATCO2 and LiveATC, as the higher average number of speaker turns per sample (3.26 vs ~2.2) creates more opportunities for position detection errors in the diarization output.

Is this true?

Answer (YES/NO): NO